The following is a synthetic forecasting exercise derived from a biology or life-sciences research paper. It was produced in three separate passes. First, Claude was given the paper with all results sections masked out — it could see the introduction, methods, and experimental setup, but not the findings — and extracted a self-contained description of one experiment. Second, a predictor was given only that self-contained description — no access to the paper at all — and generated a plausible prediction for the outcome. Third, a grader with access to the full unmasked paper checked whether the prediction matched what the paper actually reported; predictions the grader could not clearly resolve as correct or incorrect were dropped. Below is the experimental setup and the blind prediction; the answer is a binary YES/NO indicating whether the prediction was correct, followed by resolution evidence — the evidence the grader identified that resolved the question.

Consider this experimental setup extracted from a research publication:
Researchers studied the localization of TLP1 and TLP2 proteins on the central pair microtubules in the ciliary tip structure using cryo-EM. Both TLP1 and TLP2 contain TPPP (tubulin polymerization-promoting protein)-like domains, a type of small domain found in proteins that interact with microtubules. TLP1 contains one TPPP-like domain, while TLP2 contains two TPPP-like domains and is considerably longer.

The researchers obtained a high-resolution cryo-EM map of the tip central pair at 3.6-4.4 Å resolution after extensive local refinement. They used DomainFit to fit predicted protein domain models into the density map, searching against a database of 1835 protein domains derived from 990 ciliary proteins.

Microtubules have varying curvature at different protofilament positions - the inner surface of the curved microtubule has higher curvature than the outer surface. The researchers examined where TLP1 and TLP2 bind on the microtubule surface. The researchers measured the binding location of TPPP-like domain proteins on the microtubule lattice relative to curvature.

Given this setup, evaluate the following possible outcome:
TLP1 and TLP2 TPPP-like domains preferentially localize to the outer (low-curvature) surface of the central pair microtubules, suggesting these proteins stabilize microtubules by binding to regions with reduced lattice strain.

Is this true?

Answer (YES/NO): NO